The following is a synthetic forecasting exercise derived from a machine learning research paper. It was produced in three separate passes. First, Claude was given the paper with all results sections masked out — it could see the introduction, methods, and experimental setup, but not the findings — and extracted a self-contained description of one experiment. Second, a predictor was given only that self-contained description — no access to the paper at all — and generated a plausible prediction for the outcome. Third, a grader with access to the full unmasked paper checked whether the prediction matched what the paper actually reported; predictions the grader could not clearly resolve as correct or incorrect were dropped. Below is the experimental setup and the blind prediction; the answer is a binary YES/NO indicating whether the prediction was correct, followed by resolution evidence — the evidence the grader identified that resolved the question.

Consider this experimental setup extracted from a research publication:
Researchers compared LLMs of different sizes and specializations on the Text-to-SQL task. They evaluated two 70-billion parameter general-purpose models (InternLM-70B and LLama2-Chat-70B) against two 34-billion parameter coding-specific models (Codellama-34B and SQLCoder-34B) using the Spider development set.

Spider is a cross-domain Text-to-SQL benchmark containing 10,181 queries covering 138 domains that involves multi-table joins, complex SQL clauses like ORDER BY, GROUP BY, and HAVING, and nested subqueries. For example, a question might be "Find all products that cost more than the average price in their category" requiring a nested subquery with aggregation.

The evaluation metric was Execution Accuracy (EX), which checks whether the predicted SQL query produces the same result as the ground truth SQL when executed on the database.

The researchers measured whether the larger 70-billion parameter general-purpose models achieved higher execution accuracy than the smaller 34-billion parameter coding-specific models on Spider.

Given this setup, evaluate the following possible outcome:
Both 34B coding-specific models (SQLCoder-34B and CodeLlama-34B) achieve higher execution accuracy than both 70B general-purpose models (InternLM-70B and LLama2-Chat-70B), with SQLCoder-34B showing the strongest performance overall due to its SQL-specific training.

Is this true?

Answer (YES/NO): NO